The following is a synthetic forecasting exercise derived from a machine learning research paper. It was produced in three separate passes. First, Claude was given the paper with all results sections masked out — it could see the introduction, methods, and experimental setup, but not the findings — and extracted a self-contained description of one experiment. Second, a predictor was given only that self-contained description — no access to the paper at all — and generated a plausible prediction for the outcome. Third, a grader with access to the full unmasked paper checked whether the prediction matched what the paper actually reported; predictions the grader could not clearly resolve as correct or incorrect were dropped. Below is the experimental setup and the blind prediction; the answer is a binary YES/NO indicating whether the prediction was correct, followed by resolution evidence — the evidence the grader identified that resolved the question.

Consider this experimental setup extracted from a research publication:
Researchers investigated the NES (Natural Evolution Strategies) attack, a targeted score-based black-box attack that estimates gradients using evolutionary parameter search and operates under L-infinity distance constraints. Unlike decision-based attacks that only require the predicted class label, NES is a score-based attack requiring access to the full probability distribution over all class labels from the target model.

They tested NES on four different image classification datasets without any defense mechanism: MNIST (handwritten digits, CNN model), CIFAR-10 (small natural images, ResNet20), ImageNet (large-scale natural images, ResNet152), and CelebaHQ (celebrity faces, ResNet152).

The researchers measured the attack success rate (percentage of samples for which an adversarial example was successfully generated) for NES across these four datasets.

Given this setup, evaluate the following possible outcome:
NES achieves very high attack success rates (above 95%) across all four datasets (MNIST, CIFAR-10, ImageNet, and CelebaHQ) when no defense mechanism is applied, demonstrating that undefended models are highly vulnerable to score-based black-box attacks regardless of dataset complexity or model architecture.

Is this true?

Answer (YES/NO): NO